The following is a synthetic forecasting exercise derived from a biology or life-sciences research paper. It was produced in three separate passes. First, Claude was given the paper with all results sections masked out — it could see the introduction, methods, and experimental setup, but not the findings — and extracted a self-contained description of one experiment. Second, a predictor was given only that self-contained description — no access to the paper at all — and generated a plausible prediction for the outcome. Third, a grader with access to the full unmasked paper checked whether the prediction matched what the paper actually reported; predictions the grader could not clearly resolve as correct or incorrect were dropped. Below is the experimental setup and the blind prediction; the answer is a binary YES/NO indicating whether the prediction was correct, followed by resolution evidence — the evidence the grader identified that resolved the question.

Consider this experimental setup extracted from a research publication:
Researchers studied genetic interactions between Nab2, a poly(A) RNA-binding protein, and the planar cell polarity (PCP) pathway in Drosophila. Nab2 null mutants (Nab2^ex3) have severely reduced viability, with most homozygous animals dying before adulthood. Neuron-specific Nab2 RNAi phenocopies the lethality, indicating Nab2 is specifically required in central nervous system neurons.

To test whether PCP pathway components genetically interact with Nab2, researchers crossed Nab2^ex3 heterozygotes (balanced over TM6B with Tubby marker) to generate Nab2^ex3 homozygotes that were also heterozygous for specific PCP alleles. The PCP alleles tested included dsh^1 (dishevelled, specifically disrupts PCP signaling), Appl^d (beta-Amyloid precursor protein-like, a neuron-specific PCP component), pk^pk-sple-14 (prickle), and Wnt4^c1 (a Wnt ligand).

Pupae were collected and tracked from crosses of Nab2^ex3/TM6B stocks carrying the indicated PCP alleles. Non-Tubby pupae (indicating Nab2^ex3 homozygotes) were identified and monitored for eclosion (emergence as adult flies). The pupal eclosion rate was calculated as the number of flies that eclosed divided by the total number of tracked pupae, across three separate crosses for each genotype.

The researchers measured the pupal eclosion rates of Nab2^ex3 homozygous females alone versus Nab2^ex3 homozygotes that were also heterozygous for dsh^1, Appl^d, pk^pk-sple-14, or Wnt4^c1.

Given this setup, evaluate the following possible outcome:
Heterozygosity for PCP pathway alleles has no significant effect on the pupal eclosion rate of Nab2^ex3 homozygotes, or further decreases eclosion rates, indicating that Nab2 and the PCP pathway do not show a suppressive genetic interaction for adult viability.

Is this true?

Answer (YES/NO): NO